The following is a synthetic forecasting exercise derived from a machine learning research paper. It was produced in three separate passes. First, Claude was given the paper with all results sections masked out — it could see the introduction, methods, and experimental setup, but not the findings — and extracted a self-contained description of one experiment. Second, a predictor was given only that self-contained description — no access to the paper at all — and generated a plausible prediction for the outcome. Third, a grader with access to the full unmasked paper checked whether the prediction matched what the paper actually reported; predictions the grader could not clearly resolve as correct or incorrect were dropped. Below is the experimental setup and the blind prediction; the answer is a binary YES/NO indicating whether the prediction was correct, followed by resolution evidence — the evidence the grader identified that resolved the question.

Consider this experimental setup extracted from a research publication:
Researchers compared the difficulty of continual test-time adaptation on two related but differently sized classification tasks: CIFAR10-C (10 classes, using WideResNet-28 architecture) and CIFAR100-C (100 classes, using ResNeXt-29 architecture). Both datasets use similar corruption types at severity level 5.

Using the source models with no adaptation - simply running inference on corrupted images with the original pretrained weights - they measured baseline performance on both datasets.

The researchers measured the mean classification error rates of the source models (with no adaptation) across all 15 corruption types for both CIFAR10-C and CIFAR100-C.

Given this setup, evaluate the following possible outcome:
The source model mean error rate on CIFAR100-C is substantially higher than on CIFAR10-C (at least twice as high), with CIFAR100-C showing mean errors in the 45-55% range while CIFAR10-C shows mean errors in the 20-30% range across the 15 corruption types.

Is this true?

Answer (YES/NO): NO